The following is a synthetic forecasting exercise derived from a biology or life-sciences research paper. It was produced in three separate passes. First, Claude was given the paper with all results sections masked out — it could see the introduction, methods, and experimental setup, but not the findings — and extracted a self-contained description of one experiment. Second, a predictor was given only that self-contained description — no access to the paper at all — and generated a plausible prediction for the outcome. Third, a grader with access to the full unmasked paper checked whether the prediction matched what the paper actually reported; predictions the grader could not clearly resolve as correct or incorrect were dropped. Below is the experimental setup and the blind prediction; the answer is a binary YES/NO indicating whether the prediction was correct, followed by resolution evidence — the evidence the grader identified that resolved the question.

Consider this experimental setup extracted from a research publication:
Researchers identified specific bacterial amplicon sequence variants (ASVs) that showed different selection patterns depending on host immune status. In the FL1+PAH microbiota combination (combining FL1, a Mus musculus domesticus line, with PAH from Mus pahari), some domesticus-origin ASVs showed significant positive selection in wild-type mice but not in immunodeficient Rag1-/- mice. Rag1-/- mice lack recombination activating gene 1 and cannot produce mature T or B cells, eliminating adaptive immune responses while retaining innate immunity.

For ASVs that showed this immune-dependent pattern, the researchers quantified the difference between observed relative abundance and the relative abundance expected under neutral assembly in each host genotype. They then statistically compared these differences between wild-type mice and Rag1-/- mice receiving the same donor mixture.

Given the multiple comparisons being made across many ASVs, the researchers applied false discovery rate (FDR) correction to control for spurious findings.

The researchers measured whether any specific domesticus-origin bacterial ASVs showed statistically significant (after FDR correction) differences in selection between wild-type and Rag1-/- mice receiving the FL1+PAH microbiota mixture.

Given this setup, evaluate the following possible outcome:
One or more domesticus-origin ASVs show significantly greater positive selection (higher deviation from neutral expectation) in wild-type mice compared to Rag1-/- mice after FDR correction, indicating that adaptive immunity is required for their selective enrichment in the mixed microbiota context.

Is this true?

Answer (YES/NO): YES